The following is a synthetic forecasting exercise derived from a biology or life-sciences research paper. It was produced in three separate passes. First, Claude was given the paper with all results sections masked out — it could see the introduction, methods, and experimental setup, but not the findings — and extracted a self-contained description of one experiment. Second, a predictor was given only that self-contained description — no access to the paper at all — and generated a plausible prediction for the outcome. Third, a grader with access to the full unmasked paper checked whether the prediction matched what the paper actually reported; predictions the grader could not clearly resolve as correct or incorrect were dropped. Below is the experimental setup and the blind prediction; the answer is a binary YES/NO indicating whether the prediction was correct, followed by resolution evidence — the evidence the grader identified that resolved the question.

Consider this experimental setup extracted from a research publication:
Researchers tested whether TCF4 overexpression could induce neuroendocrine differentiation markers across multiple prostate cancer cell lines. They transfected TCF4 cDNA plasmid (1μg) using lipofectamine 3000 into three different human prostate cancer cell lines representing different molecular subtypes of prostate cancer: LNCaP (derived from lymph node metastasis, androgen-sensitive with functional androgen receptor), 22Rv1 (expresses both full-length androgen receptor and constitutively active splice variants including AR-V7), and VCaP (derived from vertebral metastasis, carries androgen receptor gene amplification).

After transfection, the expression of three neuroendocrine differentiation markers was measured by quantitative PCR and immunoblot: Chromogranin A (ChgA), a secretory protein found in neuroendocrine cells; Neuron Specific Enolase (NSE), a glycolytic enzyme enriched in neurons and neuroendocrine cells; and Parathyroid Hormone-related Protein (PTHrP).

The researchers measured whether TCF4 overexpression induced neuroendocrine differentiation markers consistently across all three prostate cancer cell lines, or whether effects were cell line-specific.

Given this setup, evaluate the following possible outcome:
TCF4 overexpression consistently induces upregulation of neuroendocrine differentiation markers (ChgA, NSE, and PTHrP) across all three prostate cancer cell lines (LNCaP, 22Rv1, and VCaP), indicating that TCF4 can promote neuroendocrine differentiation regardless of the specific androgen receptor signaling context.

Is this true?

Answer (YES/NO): YES